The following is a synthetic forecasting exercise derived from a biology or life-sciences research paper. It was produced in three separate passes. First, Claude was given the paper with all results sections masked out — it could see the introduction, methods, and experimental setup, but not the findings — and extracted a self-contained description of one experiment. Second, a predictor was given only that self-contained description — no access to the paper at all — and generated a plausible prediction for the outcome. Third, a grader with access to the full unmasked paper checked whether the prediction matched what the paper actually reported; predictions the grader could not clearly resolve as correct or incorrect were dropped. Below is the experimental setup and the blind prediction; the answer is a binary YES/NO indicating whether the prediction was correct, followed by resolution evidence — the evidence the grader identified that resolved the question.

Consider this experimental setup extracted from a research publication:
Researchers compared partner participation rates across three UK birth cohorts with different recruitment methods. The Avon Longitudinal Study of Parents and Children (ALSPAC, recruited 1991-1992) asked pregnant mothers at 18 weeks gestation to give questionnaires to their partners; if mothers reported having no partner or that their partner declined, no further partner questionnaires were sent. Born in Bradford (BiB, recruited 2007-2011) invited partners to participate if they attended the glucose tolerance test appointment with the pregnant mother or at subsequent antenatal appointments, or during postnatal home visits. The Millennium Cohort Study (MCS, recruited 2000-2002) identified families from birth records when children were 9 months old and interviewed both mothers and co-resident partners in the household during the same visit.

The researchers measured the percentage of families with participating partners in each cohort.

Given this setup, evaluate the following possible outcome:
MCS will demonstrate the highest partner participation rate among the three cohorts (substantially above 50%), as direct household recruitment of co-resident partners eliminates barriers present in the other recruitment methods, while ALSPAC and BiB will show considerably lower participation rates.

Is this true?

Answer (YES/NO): NO